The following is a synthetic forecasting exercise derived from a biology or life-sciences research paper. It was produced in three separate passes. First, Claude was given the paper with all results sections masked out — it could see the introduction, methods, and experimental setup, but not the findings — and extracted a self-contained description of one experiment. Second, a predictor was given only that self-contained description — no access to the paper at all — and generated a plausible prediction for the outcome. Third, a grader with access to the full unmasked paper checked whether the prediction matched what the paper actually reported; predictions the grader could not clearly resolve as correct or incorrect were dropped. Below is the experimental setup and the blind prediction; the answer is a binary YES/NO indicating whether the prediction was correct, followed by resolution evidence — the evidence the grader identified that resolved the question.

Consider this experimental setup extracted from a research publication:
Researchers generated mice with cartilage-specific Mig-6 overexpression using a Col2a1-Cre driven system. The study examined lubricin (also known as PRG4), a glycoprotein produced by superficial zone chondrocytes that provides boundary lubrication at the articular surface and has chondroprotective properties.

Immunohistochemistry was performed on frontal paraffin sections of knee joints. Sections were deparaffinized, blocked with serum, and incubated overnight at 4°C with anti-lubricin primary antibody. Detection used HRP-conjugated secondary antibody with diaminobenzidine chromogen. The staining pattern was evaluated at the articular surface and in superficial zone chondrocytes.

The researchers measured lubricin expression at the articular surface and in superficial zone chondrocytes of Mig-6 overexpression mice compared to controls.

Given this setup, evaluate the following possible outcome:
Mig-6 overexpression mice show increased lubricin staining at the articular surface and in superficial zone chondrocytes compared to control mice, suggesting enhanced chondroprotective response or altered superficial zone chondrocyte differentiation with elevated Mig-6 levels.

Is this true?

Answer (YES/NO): NO